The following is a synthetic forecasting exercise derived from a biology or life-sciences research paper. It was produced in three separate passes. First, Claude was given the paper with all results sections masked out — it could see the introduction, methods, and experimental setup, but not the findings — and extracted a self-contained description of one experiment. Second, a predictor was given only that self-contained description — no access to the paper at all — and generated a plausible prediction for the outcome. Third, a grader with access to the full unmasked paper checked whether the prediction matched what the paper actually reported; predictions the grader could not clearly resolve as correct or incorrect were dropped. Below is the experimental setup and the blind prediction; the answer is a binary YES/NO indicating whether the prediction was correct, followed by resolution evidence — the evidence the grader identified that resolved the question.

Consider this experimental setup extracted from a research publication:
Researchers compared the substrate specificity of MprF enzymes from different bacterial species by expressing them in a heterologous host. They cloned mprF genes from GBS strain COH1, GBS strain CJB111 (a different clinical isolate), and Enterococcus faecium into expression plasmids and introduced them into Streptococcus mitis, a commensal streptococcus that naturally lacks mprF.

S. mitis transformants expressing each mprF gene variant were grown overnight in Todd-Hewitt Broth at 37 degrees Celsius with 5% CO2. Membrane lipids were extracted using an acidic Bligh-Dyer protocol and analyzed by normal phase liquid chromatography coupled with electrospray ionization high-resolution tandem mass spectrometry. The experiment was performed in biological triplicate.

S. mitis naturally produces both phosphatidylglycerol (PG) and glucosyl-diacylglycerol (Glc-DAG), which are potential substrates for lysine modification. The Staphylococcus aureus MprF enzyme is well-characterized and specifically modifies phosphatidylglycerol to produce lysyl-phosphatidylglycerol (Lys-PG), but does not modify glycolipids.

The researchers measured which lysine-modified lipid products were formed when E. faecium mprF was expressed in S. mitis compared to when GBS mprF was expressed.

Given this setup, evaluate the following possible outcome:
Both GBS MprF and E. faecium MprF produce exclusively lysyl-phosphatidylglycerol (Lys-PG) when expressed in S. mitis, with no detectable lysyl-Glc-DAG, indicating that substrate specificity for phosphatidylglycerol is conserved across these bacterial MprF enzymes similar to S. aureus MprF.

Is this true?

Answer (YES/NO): NO